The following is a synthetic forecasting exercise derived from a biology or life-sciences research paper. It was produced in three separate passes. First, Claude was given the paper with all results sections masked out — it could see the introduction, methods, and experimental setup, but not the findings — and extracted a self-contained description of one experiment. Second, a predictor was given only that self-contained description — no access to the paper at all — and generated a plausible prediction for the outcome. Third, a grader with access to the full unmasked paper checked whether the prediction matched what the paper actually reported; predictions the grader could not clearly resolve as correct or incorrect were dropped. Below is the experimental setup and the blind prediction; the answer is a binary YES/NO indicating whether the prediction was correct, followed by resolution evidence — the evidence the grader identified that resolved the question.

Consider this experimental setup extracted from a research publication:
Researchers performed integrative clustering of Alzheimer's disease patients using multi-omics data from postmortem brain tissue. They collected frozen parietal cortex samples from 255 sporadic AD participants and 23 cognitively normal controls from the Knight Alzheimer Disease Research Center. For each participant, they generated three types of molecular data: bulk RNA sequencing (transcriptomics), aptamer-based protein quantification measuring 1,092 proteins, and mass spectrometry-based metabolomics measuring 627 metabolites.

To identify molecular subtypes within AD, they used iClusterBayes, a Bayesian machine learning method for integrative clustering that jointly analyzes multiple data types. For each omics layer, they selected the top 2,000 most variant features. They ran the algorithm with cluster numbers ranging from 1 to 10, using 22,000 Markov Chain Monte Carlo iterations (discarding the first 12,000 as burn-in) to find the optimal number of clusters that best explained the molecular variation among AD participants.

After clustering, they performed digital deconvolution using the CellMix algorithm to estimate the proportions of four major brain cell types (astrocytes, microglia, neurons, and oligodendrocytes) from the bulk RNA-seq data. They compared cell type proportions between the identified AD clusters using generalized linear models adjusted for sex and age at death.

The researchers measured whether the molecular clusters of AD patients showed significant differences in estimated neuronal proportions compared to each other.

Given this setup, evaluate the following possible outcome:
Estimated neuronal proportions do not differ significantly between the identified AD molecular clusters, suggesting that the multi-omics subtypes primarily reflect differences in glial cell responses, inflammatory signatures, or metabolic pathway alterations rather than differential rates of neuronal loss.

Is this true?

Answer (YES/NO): NO